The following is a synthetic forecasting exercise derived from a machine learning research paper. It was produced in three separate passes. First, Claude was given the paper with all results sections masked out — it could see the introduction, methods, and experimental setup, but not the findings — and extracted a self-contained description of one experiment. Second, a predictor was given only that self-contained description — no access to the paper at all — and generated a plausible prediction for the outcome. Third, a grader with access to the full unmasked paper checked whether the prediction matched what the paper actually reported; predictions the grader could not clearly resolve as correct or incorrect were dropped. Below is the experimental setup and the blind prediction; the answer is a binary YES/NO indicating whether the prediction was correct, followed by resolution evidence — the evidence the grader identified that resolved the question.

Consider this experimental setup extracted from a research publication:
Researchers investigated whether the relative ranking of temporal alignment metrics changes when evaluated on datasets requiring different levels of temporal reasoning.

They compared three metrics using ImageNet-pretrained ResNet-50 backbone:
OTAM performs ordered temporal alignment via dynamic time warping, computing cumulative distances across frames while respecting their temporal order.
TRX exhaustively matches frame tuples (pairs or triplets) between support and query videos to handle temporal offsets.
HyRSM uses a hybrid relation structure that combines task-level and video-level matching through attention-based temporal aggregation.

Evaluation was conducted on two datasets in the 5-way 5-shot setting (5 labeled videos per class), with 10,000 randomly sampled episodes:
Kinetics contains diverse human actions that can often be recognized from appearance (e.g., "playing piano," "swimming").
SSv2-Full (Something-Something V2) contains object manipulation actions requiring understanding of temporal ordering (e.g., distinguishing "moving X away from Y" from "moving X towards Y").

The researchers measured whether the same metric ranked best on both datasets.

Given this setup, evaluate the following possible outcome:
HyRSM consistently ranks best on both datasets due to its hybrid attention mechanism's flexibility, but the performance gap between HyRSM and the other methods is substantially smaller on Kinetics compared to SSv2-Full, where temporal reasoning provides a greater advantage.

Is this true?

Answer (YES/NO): YES